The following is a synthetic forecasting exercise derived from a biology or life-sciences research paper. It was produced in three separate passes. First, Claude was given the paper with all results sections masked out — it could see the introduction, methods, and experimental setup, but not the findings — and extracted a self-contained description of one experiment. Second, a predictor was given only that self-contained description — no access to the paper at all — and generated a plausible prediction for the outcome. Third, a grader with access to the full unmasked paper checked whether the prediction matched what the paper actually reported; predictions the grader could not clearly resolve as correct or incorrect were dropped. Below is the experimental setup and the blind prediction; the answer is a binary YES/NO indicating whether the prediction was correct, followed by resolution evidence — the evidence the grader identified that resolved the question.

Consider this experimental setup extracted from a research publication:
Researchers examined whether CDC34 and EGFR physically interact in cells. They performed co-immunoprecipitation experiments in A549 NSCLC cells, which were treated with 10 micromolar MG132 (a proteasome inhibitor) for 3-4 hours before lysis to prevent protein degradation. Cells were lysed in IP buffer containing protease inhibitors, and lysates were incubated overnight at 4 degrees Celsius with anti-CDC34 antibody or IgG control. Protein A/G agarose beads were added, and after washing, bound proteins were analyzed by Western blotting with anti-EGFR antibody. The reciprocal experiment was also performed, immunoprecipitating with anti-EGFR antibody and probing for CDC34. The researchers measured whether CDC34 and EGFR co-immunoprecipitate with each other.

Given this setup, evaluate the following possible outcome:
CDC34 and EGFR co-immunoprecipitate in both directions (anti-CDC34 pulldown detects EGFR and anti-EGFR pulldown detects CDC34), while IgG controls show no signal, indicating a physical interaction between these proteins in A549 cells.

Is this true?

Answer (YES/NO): NO